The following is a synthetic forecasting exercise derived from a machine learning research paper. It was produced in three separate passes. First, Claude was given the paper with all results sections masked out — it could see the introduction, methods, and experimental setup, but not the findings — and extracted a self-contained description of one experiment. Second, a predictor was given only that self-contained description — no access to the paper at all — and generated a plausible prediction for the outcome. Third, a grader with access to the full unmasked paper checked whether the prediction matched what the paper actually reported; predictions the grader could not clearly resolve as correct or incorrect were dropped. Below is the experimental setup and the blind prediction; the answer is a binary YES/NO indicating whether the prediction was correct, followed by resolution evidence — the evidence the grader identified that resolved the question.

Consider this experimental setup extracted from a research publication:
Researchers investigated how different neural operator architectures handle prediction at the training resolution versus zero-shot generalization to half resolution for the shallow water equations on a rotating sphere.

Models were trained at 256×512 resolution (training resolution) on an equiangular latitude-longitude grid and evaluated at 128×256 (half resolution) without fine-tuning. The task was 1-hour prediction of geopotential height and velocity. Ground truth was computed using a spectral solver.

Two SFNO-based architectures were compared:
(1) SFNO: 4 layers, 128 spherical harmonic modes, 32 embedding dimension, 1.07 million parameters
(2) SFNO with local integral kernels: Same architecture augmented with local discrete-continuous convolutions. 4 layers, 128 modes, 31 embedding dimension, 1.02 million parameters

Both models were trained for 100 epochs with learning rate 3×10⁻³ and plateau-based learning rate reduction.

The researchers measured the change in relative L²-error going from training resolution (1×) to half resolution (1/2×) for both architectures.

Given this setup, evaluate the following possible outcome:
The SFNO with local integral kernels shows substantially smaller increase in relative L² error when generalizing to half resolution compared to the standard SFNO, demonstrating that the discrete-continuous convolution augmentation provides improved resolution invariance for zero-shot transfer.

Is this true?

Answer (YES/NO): NO